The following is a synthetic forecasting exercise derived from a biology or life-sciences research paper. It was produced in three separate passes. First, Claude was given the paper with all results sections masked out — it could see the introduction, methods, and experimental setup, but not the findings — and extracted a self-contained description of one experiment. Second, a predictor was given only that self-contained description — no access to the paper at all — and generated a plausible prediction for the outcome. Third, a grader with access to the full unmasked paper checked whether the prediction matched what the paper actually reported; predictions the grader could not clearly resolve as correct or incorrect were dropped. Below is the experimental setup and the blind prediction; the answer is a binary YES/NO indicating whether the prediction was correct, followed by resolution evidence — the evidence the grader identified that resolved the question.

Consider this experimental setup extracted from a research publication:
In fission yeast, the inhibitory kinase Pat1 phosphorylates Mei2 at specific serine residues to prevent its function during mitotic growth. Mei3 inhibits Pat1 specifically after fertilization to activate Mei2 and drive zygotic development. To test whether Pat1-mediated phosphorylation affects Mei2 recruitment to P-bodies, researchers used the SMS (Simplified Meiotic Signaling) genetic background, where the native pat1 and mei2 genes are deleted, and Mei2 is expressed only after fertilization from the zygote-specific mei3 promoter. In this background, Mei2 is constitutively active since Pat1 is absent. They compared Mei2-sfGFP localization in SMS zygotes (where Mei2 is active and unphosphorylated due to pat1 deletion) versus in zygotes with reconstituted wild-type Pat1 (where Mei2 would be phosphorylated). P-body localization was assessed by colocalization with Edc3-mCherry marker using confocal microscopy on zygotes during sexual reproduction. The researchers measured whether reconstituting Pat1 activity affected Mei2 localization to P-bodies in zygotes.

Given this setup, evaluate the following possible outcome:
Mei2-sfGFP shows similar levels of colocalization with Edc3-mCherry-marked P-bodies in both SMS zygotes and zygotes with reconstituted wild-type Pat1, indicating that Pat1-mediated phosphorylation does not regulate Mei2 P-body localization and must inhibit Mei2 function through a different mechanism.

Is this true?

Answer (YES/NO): NO